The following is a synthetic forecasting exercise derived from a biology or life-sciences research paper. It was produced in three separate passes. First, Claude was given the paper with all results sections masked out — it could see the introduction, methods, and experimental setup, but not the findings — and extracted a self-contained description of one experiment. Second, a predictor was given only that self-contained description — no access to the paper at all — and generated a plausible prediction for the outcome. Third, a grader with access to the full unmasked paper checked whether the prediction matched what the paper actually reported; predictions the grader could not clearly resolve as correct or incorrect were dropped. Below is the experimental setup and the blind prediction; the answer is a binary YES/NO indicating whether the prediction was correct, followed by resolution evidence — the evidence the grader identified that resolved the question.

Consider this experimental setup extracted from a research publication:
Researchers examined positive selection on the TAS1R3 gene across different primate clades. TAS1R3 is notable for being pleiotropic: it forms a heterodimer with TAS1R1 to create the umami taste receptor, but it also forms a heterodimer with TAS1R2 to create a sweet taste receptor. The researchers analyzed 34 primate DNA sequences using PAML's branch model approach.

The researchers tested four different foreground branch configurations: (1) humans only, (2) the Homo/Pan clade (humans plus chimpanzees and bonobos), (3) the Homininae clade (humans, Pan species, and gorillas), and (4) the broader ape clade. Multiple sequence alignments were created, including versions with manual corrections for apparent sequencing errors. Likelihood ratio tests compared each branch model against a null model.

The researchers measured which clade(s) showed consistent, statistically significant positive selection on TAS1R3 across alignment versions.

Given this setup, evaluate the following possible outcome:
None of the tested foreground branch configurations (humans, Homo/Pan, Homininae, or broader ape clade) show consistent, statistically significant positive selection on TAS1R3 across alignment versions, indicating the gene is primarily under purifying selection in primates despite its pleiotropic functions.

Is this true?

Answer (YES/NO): NO